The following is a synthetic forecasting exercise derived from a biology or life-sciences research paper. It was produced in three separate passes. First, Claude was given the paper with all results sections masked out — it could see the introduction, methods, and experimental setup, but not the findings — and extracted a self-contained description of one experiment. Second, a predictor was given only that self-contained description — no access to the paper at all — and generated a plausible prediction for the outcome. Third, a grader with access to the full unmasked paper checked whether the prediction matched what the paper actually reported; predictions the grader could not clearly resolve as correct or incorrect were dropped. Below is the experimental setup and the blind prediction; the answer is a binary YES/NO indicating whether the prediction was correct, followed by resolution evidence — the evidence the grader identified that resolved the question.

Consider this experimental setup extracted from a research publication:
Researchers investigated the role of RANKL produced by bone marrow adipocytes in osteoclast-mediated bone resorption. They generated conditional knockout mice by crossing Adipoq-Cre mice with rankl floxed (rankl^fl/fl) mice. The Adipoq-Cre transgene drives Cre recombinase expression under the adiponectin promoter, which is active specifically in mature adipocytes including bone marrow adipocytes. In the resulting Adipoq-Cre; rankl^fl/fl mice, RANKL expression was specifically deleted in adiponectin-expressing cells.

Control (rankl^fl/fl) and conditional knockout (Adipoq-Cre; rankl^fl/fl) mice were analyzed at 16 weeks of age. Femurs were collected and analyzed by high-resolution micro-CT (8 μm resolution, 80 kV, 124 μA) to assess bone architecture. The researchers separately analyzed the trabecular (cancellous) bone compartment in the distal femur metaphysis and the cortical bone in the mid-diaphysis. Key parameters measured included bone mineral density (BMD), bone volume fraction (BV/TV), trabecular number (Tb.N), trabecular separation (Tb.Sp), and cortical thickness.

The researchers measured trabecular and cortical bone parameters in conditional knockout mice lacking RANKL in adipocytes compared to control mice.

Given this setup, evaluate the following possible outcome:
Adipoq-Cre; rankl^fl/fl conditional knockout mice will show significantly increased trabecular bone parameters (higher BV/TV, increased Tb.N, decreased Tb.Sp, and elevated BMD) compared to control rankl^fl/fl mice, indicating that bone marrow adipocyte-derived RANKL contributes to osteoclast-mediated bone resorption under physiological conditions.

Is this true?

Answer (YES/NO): YES